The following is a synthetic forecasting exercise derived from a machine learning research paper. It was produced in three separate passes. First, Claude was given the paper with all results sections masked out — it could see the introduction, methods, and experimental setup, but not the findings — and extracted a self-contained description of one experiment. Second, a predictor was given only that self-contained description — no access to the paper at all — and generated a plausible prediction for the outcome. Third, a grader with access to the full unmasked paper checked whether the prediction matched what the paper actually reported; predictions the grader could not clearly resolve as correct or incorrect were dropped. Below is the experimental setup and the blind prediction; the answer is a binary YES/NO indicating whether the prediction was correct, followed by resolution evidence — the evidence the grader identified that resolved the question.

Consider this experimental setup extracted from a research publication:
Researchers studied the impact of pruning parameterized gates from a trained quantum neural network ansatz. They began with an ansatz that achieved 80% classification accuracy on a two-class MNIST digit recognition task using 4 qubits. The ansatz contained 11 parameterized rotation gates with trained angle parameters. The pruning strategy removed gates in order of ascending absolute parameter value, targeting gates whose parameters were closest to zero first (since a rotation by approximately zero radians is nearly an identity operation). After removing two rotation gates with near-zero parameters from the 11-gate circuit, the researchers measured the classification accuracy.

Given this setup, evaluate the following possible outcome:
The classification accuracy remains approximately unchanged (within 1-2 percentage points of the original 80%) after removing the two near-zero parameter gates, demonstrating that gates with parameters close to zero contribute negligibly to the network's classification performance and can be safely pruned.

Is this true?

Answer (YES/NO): YES